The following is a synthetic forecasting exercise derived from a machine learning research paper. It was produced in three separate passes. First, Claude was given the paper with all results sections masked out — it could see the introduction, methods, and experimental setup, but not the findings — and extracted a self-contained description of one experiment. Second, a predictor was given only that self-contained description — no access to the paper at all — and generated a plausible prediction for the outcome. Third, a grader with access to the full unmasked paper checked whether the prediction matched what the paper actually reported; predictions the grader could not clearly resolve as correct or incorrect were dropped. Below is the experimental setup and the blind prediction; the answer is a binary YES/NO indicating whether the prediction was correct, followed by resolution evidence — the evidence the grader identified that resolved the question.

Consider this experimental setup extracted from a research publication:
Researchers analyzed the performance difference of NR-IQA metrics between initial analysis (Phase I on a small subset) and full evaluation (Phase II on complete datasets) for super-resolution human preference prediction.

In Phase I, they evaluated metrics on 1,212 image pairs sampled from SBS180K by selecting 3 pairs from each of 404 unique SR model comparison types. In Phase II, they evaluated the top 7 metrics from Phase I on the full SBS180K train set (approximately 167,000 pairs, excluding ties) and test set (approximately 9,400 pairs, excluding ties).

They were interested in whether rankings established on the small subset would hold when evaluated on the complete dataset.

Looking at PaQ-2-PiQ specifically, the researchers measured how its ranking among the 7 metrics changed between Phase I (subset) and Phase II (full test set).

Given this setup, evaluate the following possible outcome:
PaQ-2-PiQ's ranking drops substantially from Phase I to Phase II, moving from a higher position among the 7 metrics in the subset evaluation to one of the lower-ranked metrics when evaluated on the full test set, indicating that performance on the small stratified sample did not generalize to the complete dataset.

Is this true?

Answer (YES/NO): YES